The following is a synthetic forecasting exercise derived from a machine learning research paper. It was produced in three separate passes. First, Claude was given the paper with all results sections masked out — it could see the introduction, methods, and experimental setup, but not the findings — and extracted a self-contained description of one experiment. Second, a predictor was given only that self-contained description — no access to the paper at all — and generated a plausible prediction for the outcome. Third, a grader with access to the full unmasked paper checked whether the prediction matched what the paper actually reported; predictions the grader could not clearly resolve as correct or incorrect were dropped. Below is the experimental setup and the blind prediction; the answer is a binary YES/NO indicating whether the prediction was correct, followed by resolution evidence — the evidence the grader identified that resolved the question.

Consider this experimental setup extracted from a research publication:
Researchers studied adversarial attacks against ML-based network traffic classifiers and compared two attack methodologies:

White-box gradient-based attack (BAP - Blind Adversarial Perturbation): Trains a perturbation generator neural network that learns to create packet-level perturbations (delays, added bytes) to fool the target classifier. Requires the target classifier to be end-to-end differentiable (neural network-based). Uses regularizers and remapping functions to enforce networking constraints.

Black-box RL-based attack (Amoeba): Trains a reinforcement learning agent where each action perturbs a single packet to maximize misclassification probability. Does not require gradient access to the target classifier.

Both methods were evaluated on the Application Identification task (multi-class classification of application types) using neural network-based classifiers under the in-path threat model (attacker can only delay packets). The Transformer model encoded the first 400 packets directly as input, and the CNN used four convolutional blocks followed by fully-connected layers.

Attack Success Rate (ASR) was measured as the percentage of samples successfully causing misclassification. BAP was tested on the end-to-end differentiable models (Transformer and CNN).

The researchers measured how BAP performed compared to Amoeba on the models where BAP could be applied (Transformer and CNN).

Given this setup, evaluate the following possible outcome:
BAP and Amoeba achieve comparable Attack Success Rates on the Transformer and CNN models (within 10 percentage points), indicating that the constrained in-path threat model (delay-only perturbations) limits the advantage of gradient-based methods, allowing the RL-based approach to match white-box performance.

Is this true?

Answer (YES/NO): NO